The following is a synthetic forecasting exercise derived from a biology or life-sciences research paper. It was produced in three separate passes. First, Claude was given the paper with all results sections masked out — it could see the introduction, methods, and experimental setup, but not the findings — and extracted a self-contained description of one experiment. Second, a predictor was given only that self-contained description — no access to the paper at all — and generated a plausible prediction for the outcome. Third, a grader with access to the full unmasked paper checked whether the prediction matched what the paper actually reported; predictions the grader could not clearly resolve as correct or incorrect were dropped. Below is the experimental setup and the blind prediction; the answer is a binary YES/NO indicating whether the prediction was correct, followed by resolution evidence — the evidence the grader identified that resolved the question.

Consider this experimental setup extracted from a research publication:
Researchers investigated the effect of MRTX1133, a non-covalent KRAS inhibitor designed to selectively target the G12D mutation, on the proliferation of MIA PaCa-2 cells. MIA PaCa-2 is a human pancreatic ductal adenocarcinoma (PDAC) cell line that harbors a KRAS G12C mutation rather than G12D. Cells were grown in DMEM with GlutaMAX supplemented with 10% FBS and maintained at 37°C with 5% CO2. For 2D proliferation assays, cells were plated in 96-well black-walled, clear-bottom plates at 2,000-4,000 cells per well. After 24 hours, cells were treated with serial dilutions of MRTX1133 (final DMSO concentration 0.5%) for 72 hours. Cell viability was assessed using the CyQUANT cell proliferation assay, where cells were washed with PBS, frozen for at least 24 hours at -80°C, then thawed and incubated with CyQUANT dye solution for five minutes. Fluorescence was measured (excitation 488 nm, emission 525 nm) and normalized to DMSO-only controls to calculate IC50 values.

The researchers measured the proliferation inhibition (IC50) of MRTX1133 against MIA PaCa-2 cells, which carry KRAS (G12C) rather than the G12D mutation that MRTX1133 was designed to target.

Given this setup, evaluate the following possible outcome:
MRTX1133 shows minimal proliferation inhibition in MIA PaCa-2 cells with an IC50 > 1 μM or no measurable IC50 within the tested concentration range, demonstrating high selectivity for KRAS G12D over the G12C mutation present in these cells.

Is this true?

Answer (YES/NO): NO